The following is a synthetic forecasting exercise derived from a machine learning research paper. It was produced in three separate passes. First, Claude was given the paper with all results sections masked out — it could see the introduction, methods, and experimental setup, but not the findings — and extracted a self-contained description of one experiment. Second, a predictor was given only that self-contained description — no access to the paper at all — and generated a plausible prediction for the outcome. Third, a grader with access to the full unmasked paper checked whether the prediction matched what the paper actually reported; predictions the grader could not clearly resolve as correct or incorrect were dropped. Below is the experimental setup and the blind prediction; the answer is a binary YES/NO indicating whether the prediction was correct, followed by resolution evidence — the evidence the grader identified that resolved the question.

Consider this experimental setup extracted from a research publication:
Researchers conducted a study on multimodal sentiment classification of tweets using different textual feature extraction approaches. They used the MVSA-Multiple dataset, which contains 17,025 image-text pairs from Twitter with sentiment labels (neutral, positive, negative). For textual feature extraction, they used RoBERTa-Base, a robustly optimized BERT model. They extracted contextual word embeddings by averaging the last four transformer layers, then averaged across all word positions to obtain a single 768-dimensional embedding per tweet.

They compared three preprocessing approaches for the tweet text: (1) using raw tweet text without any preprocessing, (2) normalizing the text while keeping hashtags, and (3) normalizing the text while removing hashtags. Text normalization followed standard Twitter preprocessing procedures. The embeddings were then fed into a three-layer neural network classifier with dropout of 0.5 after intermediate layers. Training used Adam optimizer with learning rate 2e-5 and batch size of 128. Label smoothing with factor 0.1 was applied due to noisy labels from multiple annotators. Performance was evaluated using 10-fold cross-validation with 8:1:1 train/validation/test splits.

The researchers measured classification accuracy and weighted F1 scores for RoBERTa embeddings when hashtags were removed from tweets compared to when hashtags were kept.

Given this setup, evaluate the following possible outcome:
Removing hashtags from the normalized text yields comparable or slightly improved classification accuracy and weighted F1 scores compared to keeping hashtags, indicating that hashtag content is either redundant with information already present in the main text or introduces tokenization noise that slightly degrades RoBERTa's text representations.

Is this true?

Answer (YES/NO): NO